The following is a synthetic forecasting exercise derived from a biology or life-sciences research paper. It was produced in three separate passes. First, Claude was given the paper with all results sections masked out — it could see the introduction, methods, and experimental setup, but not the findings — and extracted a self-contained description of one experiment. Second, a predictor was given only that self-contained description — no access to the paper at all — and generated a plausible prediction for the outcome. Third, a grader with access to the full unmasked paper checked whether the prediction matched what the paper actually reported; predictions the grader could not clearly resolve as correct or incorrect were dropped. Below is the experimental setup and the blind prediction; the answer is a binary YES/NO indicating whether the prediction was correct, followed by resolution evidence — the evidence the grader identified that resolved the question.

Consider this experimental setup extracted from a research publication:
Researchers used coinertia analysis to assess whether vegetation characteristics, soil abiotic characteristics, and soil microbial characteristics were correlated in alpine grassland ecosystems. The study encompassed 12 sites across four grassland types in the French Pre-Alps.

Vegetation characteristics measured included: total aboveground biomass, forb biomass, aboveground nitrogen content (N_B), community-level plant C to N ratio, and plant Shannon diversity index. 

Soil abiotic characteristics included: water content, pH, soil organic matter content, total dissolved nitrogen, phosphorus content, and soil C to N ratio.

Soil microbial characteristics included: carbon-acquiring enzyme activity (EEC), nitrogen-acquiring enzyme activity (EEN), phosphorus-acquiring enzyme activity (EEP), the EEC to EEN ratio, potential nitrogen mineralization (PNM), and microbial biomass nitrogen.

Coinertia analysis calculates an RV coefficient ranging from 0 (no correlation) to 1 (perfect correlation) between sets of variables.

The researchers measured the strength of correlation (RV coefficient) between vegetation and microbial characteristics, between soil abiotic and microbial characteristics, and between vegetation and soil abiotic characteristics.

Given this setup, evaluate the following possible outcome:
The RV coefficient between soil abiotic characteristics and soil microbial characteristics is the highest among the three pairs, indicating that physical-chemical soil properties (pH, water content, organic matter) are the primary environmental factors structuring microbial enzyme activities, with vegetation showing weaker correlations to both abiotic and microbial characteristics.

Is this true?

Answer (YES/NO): YES